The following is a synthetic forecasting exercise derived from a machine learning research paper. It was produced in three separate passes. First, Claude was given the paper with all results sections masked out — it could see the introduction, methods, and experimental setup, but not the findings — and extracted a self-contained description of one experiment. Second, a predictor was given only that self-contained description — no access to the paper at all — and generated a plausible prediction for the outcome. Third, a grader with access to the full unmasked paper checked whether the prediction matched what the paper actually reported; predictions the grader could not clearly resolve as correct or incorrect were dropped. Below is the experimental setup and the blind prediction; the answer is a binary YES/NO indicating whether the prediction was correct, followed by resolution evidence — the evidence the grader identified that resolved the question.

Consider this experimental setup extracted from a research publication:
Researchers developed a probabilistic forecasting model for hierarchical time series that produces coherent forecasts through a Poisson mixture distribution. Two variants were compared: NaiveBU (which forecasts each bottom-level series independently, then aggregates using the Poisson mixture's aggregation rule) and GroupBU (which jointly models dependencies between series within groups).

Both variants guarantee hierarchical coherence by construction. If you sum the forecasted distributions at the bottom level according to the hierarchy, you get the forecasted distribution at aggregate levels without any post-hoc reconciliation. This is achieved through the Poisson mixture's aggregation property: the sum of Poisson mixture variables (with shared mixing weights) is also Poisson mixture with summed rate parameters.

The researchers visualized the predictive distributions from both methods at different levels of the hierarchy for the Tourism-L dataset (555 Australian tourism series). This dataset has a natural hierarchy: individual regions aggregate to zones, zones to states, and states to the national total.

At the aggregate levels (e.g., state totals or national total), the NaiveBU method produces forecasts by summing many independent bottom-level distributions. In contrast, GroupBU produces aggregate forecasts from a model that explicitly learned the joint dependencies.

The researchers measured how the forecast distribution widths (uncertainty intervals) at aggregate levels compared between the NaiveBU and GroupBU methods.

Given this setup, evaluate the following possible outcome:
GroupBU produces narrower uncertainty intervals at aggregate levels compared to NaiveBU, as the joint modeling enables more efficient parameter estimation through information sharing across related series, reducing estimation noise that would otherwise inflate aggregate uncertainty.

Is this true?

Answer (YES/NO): NO